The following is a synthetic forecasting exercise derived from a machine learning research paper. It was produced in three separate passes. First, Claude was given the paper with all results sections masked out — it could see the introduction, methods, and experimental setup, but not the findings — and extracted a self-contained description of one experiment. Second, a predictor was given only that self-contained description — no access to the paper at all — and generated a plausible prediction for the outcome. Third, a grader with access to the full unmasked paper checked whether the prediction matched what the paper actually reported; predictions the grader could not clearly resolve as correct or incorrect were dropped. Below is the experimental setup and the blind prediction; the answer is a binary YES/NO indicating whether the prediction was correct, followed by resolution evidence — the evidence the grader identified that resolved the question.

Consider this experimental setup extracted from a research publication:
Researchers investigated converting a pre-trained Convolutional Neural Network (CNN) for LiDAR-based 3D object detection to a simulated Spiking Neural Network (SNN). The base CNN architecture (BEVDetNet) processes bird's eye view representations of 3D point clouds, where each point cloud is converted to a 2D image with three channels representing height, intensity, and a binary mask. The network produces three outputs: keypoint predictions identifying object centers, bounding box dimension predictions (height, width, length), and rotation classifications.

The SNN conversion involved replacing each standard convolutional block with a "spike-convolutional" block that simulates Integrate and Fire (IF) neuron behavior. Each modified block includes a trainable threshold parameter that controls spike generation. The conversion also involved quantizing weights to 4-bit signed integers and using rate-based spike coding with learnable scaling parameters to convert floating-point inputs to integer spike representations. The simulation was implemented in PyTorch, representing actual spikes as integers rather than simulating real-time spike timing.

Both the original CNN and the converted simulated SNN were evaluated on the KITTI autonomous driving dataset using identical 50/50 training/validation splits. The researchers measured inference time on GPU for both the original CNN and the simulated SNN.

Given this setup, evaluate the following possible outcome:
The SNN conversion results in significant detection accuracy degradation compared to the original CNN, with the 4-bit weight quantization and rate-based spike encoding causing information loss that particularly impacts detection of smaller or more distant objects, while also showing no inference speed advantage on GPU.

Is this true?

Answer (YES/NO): YES